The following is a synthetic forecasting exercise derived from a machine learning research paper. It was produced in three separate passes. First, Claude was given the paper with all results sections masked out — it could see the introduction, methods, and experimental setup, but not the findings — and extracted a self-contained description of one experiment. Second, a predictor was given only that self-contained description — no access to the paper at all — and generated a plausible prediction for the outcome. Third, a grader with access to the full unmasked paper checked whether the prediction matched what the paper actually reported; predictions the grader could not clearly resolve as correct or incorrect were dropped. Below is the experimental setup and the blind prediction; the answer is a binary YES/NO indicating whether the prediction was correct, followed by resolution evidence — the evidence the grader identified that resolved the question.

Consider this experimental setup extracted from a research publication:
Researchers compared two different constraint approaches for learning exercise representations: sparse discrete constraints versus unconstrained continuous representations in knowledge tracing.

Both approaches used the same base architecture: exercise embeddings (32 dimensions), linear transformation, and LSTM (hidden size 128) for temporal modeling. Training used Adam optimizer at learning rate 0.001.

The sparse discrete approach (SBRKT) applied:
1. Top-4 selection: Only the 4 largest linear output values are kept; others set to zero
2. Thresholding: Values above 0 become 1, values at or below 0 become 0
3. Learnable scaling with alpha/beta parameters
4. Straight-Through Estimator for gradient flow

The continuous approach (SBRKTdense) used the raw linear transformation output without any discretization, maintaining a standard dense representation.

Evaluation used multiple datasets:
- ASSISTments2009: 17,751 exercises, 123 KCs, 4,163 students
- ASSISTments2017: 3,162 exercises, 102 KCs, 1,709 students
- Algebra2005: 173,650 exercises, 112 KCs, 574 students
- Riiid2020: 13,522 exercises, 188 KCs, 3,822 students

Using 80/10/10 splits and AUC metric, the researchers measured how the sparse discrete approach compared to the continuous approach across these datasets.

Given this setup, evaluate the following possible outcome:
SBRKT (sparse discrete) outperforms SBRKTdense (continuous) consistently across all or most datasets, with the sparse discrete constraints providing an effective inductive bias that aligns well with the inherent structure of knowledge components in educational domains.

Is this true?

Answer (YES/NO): YES